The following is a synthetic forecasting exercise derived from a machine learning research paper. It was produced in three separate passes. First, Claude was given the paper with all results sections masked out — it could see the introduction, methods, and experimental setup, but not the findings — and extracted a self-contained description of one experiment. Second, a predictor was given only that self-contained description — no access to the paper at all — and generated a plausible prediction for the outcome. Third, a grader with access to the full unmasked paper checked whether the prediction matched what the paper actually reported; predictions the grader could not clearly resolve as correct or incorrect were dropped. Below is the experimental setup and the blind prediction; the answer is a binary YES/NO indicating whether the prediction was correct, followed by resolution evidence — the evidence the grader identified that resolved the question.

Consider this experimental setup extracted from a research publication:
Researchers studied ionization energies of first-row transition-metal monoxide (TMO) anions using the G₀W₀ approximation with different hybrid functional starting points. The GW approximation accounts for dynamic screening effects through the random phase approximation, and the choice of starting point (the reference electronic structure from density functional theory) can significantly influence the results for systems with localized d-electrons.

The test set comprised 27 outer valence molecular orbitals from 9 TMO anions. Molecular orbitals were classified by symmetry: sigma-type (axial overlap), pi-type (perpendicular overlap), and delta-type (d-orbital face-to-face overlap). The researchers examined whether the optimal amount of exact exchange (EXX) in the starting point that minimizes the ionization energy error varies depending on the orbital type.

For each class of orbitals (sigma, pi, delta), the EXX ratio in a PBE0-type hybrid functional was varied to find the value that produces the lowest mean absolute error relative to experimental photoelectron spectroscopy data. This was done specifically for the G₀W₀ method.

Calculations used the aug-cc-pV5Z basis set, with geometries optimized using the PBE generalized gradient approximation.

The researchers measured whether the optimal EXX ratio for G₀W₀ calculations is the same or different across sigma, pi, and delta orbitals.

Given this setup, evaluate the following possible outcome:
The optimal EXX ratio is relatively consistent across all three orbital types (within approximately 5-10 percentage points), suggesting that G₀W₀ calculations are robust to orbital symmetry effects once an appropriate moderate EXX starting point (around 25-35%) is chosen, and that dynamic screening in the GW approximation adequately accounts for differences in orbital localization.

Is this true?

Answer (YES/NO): NO